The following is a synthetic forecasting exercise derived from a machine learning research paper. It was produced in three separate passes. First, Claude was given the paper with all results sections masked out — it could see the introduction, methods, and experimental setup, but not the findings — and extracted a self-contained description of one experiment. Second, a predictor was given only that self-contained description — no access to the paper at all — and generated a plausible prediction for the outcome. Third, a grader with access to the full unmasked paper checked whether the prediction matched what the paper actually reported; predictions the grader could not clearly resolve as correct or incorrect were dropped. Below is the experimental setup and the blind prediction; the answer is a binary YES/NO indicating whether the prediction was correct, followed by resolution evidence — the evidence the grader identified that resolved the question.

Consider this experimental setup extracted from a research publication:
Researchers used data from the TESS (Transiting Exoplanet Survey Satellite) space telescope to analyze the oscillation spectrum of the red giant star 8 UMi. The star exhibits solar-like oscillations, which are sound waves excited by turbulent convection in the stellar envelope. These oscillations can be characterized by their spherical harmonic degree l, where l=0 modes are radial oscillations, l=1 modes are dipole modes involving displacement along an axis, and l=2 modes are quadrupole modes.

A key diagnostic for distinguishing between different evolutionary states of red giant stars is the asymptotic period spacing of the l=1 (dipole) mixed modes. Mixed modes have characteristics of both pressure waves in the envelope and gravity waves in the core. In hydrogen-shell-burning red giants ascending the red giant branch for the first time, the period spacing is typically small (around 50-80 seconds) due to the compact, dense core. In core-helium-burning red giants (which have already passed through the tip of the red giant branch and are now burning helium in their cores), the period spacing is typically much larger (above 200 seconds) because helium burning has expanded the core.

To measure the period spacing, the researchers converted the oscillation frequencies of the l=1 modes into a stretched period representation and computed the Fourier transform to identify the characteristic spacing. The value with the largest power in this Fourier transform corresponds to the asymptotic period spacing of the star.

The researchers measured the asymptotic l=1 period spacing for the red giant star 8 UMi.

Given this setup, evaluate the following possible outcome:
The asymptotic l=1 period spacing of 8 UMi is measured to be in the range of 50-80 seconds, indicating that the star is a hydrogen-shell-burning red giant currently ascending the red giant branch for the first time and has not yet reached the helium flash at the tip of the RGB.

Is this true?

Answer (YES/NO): NO